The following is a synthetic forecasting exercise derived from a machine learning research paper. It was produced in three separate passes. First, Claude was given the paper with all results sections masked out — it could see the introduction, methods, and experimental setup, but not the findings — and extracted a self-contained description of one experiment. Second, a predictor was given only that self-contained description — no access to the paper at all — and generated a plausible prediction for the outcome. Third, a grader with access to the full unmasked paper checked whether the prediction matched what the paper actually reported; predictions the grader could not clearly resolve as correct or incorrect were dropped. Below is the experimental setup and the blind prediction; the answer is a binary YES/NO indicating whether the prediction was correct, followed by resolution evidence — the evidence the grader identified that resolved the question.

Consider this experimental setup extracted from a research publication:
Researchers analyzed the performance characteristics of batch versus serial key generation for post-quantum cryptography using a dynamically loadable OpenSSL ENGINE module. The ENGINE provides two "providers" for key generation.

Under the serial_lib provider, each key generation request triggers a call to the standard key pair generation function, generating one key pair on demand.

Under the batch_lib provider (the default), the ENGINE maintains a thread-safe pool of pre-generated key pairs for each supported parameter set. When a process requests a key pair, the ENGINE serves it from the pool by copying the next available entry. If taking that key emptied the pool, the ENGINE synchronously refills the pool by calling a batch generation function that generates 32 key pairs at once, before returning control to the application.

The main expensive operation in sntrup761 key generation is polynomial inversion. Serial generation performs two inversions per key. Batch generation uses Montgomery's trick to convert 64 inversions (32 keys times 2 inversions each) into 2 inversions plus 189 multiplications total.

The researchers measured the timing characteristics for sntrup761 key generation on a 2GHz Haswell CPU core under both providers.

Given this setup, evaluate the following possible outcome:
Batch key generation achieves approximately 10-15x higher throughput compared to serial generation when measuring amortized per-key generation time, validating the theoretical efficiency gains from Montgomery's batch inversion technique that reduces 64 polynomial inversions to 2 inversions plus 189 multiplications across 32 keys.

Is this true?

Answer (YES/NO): NO